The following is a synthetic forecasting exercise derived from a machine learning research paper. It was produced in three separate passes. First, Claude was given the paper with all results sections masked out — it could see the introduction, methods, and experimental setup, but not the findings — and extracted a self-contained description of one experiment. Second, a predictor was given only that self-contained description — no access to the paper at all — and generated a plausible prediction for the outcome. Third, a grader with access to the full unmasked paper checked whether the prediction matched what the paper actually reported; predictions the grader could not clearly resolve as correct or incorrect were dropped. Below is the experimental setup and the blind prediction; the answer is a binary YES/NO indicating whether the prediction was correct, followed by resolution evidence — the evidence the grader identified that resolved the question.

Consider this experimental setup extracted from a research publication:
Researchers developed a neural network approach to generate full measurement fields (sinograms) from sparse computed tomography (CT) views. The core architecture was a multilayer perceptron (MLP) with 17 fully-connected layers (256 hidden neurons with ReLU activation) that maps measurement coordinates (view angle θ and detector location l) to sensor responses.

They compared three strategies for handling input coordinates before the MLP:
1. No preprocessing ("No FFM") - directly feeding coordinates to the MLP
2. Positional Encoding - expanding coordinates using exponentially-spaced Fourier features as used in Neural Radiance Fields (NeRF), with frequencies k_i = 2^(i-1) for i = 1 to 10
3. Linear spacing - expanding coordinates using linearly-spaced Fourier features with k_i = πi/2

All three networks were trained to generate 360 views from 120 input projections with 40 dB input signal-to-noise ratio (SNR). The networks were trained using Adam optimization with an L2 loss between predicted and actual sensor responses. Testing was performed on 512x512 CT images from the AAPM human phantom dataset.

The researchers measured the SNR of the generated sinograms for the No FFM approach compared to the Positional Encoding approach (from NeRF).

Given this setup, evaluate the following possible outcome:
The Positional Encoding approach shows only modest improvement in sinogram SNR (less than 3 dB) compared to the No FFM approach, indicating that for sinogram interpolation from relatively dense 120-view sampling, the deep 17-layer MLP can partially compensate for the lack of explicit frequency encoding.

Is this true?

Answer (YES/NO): NO